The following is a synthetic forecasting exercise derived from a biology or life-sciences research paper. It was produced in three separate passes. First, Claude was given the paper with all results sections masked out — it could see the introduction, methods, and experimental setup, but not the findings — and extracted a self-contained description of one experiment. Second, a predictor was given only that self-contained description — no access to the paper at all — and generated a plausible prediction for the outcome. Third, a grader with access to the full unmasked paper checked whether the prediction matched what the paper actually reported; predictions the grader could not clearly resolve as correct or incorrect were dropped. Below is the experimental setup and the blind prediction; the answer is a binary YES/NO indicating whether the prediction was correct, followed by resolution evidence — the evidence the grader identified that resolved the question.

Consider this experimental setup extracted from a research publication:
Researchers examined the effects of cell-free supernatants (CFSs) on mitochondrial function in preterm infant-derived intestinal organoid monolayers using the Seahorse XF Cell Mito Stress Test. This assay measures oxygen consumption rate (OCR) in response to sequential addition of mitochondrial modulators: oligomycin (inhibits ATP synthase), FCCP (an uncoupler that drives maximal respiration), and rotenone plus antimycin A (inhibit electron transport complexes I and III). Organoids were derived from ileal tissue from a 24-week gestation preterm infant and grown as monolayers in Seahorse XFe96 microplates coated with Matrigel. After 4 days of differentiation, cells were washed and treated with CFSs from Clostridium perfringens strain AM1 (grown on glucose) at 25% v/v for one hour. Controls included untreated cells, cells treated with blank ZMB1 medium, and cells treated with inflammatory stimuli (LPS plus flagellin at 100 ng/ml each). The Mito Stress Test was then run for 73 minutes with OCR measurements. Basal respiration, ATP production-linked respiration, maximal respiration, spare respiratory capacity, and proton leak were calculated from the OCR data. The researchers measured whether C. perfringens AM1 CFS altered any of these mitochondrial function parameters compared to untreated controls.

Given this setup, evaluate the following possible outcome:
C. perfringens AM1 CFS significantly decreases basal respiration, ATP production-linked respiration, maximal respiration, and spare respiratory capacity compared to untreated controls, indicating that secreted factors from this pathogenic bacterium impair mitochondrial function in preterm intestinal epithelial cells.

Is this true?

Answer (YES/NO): NO